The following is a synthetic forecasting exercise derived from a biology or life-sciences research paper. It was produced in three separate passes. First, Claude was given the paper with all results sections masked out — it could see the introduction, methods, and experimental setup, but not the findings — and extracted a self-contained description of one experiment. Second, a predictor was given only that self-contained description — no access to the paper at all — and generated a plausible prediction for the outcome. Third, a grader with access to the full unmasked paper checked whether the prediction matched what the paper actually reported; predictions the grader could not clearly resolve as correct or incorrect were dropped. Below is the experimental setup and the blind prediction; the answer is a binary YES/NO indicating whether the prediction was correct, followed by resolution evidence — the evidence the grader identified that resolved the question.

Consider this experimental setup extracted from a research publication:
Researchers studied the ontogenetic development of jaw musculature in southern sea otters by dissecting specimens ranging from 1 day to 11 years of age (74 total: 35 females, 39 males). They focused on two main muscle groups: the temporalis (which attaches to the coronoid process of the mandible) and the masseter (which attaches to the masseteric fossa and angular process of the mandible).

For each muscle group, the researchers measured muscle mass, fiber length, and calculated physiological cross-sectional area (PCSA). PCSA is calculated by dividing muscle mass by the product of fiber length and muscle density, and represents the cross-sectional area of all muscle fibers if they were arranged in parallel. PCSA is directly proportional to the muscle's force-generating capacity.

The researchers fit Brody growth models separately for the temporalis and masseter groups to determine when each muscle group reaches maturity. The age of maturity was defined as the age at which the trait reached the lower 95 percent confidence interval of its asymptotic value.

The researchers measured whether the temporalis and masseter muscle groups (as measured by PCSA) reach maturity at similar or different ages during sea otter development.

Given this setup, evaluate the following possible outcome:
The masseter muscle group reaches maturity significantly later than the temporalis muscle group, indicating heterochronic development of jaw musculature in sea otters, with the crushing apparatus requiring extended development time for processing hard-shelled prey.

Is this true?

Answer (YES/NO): NO